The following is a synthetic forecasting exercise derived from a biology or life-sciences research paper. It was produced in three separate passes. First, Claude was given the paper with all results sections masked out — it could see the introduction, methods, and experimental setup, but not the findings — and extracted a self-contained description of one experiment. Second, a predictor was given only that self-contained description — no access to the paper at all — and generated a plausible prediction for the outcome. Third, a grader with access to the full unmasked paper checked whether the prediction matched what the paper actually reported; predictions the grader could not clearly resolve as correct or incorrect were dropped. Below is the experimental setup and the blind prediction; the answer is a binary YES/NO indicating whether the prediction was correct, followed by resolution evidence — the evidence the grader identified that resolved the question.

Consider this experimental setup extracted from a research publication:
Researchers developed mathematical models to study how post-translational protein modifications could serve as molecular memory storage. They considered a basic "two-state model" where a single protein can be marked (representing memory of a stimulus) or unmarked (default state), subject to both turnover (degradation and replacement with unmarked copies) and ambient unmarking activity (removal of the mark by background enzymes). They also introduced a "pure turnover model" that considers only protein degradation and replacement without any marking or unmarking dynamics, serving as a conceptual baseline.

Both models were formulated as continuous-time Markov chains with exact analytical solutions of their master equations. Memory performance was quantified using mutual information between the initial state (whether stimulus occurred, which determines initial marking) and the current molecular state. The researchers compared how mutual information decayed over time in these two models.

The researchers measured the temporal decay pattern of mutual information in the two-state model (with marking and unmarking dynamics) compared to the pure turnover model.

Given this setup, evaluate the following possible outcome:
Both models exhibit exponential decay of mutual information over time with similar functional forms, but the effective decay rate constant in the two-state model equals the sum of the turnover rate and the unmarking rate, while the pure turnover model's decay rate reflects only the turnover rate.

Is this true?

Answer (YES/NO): NO